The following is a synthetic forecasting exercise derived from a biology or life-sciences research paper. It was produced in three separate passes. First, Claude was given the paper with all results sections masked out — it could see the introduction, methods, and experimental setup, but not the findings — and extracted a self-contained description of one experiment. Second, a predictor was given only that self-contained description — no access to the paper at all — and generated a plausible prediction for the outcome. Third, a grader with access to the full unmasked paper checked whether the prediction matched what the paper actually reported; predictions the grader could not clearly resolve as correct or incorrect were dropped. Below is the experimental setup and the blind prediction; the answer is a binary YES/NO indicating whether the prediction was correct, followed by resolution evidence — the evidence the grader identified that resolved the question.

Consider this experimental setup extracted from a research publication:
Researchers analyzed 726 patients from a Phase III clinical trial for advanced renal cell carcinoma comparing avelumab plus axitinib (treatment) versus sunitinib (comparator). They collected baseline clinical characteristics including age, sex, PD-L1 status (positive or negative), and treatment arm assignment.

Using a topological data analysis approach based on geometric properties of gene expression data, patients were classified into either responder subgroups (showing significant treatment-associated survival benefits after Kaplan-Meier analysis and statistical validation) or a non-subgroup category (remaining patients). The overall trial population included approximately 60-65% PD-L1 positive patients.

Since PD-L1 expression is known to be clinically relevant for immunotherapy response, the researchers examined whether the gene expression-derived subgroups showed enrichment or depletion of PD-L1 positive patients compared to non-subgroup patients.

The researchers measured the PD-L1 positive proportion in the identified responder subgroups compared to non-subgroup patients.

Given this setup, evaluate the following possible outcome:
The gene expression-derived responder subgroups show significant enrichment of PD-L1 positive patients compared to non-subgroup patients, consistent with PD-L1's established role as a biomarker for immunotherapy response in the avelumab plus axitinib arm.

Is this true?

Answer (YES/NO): NO